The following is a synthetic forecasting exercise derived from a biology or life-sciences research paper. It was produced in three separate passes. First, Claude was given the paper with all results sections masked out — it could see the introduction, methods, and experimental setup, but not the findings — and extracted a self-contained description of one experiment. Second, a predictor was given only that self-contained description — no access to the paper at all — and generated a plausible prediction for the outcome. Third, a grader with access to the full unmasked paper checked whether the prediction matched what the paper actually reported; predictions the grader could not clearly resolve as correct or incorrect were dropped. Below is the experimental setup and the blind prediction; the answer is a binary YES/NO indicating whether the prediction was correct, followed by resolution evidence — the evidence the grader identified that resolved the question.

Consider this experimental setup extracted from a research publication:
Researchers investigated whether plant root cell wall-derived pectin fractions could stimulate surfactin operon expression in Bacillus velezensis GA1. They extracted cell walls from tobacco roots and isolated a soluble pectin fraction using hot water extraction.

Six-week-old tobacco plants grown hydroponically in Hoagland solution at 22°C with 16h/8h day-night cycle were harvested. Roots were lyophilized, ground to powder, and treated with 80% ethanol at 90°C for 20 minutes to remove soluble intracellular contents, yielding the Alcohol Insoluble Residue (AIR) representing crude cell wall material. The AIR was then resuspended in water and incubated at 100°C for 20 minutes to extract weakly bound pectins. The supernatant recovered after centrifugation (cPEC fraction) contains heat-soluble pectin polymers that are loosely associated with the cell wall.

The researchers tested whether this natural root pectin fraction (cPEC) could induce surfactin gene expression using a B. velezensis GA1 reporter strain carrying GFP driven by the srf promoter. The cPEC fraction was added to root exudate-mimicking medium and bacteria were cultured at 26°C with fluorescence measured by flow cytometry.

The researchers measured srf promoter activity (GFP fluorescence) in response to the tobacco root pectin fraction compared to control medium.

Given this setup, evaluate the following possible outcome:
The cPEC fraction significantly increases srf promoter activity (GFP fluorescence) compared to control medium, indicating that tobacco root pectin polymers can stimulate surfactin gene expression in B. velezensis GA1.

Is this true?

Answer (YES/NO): NO